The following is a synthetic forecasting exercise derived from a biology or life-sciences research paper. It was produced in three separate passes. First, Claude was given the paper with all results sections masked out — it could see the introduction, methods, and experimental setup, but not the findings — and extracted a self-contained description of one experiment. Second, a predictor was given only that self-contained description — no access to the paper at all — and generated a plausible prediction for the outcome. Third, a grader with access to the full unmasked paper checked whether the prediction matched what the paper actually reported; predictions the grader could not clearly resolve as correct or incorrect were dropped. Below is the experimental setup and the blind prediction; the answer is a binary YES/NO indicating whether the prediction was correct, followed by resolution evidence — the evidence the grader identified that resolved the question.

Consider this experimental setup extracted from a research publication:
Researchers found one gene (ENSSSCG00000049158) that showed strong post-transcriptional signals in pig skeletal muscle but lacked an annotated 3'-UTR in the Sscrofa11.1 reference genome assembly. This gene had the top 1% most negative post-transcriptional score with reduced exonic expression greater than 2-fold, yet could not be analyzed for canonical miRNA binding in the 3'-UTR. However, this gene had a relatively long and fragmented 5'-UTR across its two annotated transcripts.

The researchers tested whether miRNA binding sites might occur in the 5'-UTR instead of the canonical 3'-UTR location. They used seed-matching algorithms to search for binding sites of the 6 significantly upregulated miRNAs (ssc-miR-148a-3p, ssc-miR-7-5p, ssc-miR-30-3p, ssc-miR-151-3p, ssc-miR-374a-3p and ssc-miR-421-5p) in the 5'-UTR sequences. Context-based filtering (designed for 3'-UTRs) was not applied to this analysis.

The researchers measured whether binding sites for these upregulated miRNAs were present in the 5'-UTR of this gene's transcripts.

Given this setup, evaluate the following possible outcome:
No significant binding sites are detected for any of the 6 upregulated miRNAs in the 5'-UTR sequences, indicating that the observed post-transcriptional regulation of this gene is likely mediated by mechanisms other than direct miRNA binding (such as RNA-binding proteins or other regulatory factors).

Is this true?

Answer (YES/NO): NO